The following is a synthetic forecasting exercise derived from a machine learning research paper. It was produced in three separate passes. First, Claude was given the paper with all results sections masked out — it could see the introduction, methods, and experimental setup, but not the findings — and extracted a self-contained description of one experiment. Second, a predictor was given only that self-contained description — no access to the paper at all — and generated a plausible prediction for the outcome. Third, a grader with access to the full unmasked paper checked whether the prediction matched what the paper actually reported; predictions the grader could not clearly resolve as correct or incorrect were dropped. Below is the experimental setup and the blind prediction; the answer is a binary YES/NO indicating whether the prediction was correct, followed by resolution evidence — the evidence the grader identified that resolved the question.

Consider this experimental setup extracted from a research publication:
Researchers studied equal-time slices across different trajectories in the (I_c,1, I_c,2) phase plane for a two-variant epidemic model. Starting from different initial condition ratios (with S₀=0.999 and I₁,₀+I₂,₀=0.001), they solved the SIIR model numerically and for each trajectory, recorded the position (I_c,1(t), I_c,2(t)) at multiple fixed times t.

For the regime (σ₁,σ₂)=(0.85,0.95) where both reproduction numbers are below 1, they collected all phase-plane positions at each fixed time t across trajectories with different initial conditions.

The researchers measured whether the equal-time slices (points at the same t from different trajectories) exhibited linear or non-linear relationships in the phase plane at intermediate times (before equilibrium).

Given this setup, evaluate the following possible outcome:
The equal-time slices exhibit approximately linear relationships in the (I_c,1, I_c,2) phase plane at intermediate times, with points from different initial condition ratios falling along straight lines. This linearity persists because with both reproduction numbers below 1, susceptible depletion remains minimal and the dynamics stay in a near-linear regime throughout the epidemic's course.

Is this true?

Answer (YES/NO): YES